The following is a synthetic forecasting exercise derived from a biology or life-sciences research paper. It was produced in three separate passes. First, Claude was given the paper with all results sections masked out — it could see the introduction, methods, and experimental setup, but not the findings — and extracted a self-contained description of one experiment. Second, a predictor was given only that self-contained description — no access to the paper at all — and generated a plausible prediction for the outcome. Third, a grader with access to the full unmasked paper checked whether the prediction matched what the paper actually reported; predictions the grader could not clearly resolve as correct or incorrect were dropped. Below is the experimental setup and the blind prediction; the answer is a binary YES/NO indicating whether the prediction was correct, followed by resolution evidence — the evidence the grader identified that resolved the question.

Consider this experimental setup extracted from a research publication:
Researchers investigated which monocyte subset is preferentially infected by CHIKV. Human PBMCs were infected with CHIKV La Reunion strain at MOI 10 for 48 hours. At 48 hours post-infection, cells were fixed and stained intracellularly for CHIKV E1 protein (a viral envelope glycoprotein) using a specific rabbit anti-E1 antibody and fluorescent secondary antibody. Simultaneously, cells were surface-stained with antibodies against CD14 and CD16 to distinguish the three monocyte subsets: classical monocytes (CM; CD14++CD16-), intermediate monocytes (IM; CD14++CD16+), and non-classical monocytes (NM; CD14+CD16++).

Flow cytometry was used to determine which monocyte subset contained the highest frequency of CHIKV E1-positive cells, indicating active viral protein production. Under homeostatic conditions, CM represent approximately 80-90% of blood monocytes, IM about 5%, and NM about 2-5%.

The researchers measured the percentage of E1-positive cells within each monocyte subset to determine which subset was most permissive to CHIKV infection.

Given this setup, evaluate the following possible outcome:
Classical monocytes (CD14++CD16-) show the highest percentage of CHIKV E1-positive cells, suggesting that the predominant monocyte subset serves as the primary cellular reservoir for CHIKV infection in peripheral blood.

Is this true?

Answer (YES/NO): NO